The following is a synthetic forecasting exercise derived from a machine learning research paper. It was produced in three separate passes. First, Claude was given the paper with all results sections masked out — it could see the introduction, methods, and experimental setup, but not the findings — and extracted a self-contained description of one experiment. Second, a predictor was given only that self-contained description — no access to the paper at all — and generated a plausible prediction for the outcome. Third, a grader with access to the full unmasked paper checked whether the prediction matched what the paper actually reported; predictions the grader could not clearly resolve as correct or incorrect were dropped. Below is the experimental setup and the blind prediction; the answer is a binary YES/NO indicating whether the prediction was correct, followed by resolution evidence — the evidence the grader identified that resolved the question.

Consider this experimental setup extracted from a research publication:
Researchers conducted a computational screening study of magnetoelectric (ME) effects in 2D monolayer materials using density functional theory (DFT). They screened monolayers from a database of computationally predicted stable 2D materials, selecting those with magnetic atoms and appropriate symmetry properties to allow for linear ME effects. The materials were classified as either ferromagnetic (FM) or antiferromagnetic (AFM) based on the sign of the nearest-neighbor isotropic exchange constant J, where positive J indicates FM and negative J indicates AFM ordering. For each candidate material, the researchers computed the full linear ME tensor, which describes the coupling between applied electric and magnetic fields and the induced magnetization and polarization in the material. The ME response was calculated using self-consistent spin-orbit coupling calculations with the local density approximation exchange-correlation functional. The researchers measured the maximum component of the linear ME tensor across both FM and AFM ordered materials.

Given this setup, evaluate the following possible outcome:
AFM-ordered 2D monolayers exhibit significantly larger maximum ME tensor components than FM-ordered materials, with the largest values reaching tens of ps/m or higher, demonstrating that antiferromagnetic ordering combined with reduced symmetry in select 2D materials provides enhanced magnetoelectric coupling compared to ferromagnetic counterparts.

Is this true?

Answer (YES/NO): YES